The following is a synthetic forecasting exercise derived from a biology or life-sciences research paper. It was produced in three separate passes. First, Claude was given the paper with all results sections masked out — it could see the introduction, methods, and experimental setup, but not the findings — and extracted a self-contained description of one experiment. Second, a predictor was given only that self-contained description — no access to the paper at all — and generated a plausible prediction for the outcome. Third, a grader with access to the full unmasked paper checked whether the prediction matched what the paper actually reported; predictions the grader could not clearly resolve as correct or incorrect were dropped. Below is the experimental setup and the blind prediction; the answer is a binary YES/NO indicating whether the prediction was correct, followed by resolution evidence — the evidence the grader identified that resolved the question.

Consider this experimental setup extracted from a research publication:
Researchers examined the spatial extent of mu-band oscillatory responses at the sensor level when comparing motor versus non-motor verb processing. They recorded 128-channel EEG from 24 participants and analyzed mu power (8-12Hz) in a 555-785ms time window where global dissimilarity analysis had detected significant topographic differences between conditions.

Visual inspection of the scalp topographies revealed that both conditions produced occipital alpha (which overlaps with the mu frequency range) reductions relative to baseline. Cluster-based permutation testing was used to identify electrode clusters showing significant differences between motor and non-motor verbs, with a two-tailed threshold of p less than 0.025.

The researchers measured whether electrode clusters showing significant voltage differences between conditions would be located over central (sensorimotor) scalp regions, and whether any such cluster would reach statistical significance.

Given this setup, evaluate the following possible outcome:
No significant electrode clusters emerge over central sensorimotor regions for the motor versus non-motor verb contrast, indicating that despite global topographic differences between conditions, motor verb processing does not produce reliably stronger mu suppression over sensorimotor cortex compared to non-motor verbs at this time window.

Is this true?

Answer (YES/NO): YES